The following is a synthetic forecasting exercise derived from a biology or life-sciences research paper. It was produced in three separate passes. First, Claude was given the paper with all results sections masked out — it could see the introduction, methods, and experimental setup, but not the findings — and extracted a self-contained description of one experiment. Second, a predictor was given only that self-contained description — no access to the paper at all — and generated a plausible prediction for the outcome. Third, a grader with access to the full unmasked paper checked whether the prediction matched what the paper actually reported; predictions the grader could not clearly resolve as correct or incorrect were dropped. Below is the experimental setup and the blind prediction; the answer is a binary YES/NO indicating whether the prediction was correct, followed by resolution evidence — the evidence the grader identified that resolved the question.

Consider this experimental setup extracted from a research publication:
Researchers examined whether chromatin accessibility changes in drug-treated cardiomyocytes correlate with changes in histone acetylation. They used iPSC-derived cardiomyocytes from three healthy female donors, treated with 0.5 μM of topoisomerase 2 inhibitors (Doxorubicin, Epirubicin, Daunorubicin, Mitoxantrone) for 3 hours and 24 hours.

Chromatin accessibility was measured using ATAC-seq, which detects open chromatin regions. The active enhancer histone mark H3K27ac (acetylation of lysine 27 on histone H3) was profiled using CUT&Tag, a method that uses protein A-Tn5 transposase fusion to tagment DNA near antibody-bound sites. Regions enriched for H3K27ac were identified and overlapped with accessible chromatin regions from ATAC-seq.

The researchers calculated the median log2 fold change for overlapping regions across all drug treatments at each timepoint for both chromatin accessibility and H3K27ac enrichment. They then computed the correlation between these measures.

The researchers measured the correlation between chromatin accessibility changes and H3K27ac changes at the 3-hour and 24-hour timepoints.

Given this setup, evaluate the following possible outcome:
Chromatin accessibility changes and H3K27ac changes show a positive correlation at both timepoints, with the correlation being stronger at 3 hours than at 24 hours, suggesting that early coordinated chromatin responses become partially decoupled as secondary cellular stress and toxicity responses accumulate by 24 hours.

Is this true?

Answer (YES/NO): NO